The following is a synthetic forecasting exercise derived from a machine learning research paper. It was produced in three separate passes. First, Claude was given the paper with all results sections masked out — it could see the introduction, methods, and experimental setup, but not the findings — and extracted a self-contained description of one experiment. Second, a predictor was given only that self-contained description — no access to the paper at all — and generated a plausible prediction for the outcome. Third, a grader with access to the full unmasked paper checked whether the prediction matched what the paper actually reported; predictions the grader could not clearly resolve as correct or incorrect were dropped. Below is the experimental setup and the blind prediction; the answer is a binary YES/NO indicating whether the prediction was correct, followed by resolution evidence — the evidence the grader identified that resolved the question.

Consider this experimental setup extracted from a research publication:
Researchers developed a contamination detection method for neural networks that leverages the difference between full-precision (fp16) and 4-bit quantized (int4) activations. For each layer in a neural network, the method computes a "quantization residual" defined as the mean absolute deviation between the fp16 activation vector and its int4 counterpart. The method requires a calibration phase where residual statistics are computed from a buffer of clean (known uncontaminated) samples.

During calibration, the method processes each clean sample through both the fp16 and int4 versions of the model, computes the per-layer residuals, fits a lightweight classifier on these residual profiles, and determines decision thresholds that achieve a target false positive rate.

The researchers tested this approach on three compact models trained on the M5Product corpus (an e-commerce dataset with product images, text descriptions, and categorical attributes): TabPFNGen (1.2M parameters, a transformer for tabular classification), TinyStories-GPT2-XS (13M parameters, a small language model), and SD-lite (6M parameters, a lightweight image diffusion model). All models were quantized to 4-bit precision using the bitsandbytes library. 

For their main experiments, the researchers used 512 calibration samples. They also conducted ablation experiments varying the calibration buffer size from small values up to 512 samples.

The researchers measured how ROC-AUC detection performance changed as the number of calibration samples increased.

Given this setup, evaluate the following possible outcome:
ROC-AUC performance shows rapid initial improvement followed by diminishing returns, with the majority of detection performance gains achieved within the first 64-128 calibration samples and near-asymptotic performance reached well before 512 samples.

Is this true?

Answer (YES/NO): YES